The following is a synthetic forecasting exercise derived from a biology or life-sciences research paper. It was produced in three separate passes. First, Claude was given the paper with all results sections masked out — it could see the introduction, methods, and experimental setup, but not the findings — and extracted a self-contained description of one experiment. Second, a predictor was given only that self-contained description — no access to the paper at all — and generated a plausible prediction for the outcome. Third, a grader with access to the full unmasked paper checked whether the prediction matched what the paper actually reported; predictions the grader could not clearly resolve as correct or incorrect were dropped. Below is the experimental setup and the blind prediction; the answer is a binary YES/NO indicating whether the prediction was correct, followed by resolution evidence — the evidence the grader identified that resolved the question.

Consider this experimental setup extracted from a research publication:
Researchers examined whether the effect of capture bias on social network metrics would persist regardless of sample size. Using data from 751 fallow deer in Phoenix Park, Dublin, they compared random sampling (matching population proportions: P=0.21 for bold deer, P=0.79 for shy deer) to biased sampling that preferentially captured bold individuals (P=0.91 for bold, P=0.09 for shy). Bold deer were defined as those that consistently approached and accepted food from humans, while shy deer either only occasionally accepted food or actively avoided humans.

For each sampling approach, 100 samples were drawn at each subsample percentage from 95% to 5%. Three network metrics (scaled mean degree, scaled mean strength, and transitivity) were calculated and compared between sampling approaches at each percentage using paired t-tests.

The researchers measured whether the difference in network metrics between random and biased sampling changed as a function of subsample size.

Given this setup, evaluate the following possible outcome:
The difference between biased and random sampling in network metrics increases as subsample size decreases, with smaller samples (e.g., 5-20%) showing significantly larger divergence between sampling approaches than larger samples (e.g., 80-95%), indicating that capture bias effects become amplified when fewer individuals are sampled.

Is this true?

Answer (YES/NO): NO